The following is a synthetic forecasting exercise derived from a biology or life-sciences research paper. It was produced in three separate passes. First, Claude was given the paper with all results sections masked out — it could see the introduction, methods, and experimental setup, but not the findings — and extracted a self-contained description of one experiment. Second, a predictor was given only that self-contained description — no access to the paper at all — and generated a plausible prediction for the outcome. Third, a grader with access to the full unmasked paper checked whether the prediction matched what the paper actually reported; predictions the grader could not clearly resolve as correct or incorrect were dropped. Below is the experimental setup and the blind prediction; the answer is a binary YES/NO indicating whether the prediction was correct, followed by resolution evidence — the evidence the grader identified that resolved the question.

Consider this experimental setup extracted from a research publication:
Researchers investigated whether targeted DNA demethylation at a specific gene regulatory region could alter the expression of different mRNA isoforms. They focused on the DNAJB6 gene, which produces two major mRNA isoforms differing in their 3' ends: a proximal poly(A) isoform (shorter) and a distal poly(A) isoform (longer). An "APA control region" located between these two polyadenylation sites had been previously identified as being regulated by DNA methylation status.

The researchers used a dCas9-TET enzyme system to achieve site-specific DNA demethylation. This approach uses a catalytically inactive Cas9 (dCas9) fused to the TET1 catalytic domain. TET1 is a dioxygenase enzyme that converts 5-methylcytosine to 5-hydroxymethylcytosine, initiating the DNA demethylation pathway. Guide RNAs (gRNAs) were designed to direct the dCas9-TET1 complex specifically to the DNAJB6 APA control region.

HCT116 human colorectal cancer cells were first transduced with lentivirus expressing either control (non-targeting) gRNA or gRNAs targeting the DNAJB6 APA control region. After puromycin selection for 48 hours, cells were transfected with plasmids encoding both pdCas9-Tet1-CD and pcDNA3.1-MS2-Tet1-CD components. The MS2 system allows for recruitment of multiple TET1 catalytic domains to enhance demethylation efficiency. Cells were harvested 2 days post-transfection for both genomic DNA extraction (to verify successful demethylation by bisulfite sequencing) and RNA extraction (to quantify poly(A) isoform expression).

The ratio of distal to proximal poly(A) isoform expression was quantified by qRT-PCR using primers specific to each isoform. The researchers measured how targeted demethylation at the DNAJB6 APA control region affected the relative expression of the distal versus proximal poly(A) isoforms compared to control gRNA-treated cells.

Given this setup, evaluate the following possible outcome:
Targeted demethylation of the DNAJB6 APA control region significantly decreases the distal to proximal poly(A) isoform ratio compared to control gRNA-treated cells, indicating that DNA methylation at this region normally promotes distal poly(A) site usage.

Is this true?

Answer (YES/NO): YES